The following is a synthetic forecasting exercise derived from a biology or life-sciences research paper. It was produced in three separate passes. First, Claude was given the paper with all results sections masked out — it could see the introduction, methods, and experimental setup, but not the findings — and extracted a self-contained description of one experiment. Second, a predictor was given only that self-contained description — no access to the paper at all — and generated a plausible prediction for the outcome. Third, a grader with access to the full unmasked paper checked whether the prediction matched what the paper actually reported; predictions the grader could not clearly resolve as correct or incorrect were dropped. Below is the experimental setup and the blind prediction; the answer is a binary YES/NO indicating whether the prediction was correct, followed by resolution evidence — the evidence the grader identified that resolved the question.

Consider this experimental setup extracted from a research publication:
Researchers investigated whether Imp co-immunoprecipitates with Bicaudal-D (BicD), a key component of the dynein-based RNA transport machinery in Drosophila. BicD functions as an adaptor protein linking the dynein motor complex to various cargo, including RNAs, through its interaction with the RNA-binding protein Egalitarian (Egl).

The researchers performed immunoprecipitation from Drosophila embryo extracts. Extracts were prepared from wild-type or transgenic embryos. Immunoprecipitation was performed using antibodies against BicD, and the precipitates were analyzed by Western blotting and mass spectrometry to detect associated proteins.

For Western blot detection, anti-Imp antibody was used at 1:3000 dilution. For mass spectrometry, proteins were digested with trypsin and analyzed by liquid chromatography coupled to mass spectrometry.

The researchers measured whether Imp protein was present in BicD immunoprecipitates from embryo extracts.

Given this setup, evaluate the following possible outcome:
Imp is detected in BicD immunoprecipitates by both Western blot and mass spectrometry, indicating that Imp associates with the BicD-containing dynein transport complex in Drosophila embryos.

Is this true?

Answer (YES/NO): YES